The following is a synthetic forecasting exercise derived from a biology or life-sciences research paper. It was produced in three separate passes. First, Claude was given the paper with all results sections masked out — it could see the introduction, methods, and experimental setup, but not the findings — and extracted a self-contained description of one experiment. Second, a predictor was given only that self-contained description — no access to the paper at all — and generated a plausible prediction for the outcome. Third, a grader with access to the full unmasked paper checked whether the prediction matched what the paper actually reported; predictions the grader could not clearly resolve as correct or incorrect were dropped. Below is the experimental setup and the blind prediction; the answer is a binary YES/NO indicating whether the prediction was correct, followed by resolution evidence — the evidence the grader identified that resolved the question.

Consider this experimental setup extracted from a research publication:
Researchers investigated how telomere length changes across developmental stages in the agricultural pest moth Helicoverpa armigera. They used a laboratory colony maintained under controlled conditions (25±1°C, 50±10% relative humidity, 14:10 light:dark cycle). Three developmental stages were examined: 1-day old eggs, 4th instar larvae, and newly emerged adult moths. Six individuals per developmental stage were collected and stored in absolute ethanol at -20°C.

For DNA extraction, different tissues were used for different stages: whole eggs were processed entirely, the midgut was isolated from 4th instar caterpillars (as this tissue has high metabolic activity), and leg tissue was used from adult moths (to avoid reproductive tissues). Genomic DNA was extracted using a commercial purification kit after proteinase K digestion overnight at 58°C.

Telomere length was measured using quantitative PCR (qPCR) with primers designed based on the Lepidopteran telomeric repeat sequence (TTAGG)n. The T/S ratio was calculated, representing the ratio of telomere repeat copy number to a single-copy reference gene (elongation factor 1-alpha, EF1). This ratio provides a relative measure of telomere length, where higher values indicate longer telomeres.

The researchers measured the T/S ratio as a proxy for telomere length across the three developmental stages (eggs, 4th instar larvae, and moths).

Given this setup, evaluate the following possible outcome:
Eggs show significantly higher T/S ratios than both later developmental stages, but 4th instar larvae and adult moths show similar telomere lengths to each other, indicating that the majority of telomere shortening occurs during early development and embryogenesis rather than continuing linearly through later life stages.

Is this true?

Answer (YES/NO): YES